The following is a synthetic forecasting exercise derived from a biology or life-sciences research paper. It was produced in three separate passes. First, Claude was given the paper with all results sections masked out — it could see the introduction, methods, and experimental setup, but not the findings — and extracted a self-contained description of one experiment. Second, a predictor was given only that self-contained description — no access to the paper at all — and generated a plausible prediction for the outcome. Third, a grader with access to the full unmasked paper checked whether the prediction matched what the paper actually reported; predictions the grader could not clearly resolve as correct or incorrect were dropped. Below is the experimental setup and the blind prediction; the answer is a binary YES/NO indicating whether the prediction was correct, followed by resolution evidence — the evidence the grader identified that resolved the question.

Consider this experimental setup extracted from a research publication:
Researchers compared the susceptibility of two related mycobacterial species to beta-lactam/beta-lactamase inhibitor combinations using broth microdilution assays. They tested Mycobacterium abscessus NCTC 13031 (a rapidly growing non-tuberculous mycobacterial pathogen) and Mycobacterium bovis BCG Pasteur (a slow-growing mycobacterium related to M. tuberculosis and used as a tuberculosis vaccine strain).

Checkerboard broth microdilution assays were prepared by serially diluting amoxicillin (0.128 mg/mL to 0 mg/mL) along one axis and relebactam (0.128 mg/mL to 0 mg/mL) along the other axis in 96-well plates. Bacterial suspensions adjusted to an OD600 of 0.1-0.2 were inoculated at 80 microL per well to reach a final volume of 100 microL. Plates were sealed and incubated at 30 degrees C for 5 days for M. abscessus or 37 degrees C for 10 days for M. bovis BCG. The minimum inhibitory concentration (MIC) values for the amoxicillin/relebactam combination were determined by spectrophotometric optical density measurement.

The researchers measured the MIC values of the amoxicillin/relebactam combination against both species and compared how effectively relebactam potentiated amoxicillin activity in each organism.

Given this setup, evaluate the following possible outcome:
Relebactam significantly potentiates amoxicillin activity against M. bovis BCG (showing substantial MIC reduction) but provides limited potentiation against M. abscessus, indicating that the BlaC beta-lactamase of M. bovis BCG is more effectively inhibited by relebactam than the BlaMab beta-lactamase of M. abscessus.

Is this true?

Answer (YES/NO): NO